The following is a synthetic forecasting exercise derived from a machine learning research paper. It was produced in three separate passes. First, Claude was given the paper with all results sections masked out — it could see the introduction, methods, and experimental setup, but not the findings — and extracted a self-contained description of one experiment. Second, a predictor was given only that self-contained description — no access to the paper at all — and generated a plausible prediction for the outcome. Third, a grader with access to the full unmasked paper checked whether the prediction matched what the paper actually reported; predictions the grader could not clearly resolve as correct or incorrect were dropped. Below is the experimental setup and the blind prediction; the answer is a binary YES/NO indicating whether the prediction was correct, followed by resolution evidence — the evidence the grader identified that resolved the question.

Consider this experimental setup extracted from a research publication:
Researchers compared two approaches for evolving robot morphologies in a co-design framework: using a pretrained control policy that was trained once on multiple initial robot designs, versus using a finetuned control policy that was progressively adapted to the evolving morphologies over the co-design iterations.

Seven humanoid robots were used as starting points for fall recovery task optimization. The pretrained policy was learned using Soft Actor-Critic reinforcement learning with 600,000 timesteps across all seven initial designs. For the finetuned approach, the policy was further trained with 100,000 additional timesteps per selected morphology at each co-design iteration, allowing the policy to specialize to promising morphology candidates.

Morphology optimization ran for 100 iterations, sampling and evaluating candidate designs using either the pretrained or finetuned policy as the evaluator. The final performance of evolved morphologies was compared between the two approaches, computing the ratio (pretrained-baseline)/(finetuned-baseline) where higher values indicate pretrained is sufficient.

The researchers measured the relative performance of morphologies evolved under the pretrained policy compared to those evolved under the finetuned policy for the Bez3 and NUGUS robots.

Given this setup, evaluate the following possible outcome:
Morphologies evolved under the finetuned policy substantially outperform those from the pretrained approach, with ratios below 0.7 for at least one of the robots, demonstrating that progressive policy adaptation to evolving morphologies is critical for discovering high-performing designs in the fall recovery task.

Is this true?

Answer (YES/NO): YES